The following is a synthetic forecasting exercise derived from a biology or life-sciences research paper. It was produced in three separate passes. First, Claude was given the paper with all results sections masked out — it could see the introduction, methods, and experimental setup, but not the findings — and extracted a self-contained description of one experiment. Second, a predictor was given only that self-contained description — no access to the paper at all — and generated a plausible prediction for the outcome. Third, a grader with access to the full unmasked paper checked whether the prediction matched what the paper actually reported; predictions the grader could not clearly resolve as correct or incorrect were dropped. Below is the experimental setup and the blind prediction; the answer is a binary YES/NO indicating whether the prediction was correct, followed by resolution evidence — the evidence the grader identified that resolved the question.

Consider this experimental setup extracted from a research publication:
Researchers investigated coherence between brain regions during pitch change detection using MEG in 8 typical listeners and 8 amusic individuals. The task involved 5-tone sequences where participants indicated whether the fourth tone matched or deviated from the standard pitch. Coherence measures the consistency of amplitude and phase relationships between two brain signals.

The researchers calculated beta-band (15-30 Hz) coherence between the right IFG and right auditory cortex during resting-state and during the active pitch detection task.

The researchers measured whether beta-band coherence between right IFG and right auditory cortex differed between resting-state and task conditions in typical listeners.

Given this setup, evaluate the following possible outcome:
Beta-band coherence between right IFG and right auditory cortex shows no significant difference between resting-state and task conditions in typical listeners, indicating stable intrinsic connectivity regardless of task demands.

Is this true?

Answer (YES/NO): YES